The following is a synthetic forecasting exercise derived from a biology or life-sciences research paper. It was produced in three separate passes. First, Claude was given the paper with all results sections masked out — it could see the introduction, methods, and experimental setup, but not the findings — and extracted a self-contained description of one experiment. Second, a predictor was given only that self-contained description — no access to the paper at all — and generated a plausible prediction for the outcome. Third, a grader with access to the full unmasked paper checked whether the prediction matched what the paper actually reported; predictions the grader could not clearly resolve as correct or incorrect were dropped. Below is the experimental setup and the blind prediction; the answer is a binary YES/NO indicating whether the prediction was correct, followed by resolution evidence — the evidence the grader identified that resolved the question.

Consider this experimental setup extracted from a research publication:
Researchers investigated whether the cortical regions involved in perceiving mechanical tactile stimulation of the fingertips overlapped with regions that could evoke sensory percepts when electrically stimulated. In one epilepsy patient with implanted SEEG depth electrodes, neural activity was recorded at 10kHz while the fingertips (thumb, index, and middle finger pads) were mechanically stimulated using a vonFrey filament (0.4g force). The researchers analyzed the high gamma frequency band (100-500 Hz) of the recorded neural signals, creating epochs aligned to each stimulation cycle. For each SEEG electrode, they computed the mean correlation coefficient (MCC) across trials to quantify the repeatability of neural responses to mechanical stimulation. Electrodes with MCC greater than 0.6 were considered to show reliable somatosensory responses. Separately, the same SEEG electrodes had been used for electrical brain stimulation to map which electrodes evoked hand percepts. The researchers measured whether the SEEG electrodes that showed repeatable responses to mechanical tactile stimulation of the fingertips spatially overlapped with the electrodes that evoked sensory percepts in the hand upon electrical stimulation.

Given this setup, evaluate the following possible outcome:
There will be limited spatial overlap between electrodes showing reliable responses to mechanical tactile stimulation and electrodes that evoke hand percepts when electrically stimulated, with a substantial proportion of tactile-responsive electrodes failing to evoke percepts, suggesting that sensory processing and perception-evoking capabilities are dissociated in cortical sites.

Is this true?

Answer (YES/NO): NO